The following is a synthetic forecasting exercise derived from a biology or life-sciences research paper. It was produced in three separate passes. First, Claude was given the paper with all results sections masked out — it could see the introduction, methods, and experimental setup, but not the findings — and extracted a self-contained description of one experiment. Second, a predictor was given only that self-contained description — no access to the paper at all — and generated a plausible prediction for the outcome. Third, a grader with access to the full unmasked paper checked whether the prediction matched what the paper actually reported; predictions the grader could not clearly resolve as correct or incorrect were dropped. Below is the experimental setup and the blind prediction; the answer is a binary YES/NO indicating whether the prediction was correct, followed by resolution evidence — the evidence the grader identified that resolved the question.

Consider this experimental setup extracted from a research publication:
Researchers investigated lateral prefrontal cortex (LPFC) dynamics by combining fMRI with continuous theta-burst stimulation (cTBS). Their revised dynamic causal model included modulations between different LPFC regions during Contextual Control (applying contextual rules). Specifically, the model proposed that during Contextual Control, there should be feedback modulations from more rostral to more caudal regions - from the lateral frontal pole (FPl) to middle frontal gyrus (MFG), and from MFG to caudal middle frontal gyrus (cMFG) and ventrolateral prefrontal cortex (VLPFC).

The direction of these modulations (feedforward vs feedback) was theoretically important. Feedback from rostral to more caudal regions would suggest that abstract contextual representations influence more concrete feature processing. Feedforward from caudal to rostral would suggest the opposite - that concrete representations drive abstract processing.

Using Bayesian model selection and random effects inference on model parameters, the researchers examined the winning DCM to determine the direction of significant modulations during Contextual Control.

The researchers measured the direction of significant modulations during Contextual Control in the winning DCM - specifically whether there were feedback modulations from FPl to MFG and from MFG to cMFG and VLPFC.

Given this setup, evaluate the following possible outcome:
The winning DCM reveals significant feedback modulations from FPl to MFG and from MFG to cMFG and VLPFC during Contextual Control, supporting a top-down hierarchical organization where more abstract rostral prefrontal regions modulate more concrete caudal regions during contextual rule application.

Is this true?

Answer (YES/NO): YES